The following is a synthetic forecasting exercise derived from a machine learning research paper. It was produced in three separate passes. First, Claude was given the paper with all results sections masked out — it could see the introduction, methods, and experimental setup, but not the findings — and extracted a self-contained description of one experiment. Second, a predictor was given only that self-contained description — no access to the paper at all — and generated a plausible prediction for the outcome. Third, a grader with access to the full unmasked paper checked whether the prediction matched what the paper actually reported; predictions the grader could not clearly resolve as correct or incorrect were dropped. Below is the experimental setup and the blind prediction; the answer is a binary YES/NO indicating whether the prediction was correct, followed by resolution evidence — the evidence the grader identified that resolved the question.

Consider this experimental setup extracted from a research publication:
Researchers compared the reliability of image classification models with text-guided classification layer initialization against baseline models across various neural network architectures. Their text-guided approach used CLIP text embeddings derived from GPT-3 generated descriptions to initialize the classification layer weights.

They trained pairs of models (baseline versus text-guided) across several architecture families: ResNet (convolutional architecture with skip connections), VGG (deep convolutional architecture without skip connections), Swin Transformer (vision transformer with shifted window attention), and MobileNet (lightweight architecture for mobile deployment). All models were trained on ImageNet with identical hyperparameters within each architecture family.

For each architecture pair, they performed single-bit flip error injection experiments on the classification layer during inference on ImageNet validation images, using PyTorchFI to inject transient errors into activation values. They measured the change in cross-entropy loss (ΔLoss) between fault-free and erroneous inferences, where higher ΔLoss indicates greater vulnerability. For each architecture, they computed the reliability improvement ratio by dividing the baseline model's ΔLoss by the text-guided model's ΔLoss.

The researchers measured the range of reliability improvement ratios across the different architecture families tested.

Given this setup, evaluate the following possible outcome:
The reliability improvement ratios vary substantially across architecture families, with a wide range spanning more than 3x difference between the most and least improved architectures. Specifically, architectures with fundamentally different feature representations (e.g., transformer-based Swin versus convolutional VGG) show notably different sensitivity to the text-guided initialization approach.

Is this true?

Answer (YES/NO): YES